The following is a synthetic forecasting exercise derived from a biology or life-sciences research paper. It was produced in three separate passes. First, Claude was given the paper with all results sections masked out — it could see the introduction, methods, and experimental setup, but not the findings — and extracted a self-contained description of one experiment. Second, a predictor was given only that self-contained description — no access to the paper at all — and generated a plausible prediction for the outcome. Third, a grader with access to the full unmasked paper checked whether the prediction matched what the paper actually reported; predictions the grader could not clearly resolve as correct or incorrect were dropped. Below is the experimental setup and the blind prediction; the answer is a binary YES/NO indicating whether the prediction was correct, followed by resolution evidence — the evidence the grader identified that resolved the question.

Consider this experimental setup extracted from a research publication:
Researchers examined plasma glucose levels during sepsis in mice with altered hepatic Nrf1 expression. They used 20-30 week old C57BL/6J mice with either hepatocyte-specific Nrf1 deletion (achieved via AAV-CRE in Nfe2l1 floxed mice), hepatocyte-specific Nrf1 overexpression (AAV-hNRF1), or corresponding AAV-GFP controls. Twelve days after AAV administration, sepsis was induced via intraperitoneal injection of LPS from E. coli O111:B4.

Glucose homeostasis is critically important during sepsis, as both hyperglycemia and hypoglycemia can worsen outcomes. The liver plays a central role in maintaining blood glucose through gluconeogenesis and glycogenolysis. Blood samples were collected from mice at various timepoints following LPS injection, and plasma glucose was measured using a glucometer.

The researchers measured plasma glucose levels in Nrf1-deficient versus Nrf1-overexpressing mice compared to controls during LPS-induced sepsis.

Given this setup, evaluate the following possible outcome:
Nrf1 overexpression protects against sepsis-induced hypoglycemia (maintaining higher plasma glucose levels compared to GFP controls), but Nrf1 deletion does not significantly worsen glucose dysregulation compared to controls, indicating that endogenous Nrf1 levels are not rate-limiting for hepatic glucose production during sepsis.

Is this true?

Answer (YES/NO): NO